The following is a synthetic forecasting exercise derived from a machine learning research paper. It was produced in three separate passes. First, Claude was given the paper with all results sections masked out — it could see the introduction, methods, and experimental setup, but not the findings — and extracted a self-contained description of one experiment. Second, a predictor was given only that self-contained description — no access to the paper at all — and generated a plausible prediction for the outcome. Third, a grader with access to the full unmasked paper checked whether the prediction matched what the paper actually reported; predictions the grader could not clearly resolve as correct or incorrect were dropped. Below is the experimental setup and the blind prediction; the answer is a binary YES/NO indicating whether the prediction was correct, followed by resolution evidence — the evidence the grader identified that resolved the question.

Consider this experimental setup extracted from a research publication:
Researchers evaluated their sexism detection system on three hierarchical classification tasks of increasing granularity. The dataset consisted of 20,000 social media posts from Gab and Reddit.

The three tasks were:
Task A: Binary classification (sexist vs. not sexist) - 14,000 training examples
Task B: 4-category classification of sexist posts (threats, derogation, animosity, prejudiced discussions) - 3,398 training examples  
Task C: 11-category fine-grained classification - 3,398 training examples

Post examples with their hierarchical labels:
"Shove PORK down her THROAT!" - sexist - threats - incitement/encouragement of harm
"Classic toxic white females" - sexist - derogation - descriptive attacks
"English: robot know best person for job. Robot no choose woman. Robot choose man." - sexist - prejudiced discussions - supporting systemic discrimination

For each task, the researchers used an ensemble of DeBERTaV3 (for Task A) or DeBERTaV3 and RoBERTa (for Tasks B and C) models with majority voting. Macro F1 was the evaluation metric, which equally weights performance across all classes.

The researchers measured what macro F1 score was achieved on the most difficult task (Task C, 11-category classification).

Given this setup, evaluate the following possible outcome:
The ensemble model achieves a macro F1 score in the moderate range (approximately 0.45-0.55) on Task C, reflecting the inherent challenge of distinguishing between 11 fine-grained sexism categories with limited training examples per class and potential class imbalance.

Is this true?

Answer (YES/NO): NO